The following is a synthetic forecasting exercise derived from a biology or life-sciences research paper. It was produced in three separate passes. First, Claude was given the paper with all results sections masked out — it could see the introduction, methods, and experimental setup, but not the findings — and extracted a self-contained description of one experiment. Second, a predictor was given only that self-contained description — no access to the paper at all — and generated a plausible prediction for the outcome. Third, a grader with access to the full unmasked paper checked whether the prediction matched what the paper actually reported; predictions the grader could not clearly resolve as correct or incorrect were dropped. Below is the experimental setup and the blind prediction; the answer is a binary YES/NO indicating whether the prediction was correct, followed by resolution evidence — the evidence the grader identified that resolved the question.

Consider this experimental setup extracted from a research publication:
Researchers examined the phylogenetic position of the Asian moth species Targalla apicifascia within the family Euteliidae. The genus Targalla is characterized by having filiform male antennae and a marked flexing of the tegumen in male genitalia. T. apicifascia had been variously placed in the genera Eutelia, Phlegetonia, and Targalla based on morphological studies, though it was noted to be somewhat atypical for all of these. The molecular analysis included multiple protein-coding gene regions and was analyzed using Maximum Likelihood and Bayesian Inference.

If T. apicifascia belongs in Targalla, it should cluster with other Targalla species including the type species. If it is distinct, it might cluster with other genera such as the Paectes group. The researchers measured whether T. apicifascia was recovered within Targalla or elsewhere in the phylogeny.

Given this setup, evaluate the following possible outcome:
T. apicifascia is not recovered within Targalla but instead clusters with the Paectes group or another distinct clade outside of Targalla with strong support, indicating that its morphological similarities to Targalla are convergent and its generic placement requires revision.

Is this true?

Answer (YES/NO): YES